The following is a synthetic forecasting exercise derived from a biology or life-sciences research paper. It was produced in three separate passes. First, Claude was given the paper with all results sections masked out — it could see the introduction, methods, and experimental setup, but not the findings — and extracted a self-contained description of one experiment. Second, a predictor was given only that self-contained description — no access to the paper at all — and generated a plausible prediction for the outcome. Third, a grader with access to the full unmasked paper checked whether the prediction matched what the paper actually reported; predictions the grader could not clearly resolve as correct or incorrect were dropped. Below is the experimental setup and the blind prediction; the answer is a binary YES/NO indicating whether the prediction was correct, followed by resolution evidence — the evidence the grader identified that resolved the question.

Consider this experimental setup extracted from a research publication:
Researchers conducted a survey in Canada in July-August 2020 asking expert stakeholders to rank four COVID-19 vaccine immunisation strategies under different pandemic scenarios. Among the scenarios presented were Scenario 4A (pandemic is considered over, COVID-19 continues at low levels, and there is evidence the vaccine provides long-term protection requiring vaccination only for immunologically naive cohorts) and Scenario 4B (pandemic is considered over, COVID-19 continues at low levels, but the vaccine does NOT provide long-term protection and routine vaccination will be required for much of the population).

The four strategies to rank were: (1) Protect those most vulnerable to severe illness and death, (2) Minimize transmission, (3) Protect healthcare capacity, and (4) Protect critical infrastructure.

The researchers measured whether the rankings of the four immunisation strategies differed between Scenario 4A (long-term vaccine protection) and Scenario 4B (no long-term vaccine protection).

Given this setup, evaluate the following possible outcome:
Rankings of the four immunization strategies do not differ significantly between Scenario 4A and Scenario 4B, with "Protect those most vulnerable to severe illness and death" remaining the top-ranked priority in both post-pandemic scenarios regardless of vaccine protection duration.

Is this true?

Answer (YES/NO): YES